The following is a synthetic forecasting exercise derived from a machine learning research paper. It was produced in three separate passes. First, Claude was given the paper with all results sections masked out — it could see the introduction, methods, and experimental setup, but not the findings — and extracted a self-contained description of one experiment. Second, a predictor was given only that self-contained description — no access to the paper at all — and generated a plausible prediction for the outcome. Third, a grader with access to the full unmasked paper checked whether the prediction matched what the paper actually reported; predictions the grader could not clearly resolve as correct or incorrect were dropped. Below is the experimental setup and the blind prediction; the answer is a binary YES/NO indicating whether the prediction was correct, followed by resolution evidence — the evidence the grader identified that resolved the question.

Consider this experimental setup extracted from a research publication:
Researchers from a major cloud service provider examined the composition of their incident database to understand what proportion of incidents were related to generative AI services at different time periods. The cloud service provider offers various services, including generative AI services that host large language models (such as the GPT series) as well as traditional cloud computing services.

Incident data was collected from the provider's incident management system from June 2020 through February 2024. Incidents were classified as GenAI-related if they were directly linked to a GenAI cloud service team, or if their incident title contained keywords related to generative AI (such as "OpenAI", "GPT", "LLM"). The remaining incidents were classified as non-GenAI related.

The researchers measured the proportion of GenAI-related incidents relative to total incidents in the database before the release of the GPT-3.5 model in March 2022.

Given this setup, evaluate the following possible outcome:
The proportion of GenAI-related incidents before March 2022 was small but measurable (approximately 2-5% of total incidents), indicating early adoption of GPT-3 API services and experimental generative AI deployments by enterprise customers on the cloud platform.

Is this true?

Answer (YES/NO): YES